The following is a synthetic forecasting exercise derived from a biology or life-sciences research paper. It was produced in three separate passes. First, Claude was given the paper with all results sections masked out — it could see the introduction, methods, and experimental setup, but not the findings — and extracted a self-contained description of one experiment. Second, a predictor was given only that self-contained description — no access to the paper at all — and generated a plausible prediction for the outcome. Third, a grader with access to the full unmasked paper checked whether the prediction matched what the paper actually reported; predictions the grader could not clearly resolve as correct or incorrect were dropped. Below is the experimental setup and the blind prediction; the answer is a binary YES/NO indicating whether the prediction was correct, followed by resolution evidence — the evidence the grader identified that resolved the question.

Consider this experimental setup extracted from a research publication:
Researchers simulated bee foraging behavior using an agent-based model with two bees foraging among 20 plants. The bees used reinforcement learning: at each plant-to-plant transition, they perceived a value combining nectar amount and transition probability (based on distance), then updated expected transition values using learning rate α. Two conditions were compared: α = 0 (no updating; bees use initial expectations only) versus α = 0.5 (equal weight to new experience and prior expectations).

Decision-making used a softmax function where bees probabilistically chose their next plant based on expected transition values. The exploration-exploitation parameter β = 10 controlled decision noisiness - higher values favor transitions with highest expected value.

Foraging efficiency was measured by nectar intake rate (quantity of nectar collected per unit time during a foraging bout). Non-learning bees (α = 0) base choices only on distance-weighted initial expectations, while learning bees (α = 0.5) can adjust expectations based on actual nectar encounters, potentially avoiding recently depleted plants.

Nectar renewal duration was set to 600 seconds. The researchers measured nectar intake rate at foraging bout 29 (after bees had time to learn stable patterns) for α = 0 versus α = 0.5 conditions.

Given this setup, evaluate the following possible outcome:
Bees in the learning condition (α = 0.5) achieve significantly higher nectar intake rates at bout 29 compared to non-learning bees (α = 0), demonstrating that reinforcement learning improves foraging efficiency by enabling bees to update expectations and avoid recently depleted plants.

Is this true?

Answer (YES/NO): YES